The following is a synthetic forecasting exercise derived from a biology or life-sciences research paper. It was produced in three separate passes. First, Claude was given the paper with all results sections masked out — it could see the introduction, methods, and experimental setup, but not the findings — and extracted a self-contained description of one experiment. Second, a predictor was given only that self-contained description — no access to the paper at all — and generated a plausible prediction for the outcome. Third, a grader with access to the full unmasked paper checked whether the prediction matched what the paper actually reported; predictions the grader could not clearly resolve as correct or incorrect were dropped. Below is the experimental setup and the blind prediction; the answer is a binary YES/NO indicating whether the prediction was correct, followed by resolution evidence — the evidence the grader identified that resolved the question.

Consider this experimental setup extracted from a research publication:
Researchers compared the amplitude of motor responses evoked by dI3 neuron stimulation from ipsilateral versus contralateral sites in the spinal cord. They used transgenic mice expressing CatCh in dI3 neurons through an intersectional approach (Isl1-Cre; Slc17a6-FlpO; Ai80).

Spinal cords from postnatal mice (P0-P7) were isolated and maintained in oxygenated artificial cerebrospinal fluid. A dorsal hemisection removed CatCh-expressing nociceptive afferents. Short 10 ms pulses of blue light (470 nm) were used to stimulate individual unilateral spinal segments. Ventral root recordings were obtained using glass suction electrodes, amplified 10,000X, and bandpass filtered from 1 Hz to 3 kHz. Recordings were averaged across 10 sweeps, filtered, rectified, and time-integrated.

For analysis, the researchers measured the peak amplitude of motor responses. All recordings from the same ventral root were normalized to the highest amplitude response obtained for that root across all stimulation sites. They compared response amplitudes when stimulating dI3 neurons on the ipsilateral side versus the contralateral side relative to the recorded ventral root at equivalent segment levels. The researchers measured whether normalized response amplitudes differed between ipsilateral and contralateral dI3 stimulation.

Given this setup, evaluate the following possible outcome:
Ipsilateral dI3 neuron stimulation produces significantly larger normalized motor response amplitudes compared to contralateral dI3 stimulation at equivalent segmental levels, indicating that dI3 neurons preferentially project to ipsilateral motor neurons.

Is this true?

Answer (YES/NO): YES